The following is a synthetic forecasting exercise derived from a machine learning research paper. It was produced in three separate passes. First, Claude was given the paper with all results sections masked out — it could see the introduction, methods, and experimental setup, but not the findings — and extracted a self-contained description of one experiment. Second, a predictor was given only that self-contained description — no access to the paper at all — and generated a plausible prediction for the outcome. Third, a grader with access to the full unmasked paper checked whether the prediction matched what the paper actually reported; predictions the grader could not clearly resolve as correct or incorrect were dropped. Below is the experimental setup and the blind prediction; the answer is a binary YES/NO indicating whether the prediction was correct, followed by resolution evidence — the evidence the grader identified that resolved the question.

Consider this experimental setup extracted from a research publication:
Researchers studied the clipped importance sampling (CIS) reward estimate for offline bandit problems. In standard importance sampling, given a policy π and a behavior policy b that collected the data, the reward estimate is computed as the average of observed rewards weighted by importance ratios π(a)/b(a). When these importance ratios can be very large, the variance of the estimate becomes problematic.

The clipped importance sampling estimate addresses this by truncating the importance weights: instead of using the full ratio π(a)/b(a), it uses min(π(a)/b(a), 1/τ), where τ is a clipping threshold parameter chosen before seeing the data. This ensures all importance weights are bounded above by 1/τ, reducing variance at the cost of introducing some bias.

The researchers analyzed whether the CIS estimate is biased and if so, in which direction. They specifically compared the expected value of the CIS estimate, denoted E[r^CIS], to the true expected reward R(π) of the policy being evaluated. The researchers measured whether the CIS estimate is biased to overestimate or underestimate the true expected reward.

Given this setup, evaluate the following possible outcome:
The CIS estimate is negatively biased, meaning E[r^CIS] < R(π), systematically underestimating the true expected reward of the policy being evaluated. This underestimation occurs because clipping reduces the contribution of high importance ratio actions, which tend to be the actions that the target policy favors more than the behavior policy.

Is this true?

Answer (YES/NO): YES